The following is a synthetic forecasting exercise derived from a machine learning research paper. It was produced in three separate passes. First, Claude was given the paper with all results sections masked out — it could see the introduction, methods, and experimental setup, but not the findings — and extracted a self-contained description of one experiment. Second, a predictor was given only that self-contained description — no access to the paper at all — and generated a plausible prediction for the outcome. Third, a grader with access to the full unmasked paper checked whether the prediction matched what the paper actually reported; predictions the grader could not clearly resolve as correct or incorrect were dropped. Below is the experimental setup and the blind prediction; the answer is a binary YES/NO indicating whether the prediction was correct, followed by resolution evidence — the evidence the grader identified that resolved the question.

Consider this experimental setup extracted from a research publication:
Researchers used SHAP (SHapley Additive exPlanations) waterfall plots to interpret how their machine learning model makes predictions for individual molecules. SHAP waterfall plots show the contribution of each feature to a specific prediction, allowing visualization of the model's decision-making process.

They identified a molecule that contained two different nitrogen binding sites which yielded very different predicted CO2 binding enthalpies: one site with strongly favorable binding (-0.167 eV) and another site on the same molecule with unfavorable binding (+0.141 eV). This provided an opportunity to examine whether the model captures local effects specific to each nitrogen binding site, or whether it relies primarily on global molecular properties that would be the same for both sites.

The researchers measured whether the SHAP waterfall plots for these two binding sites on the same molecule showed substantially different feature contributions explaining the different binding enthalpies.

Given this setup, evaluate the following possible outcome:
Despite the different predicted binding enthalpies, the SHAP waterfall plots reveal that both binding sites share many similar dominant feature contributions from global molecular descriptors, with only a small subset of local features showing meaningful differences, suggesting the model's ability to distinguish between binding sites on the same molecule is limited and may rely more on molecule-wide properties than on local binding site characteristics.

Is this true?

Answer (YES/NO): NO